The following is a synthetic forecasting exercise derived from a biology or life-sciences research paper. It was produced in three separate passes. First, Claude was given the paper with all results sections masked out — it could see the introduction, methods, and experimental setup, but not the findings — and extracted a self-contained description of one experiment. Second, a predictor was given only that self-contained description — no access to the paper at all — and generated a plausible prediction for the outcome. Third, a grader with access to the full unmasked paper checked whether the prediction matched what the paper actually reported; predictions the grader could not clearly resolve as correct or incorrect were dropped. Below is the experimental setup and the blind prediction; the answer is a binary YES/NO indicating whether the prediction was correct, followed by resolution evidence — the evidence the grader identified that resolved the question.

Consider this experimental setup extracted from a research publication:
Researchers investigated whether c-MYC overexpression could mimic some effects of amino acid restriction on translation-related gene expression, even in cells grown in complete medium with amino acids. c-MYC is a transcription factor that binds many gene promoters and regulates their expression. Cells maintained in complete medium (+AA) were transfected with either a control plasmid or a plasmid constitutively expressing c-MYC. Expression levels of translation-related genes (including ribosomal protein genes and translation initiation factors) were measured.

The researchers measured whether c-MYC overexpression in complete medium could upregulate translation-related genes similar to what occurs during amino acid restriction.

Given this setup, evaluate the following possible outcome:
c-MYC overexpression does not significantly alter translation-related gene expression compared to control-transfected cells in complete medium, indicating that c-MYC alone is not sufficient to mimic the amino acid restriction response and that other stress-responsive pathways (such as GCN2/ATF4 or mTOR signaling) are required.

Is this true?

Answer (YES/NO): NO